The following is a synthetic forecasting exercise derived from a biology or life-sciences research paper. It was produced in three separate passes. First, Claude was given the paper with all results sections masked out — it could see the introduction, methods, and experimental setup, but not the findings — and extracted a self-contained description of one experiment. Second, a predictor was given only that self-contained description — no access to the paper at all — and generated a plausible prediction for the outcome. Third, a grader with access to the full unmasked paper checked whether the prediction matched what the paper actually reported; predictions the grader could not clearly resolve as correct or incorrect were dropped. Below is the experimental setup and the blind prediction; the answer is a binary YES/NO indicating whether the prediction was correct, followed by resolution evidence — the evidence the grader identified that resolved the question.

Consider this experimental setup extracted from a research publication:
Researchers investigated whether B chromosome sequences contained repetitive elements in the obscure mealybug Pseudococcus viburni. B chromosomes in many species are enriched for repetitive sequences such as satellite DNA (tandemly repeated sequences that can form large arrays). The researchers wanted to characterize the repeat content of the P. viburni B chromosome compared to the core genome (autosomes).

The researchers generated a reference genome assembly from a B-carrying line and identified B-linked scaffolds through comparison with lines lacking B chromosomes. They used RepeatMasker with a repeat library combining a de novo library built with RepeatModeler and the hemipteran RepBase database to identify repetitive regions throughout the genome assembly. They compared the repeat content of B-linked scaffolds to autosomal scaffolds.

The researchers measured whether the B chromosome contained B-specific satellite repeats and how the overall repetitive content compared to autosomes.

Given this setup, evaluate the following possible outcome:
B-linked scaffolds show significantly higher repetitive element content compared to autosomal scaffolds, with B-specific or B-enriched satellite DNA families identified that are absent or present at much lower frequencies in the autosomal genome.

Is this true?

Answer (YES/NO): YES